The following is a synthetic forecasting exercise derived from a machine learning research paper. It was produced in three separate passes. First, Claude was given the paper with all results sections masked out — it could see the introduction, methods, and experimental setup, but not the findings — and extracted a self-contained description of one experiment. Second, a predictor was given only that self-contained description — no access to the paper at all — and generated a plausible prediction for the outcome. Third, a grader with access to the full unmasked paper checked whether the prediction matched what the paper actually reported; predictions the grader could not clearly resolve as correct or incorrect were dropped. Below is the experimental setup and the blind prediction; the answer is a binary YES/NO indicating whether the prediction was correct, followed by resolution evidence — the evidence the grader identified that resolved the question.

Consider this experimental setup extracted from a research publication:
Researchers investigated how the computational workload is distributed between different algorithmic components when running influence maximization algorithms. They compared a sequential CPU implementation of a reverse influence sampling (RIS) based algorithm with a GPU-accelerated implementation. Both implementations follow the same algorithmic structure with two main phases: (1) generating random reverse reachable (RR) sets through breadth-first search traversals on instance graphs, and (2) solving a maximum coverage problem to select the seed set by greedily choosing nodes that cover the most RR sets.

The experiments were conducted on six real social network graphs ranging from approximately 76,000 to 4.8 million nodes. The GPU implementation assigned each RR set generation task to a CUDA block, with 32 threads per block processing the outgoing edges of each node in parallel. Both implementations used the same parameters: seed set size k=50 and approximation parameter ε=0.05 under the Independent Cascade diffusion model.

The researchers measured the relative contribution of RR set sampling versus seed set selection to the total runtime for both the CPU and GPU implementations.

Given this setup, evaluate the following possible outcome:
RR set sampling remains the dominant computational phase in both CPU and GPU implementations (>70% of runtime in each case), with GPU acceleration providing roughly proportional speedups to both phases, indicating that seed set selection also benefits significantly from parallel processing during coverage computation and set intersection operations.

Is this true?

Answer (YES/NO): NO